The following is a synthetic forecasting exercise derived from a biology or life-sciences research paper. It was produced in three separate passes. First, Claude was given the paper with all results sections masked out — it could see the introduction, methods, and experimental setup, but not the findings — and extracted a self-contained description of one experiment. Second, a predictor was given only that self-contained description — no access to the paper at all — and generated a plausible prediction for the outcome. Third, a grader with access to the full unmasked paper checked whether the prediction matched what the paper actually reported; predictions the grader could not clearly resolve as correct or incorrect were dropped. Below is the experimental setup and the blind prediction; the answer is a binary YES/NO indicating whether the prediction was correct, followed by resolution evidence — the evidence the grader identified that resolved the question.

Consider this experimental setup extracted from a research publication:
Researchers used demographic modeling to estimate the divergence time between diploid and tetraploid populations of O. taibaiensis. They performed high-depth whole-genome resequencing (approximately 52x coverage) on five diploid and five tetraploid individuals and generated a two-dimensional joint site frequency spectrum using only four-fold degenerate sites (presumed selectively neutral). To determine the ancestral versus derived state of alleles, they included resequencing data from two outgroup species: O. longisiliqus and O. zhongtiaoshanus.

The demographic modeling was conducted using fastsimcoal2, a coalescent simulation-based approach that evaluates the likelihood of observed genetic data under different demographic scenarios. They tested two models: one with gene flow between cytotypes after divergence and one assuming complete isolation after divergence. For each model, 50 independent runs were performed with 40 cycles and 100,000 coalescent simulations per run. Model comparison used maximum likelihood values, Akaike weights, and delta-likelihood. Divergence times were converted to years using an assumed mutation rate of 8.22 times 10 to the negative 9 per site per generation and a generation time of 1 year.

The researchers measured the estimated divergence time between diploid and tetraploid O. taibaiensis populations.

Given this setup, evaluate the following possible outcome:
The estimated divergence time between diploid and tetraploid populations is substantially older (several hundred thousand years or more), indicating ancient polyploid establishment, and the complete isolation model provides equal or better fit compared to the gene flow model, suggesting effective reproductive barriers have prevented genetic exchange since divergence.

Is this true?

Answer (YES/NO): NO